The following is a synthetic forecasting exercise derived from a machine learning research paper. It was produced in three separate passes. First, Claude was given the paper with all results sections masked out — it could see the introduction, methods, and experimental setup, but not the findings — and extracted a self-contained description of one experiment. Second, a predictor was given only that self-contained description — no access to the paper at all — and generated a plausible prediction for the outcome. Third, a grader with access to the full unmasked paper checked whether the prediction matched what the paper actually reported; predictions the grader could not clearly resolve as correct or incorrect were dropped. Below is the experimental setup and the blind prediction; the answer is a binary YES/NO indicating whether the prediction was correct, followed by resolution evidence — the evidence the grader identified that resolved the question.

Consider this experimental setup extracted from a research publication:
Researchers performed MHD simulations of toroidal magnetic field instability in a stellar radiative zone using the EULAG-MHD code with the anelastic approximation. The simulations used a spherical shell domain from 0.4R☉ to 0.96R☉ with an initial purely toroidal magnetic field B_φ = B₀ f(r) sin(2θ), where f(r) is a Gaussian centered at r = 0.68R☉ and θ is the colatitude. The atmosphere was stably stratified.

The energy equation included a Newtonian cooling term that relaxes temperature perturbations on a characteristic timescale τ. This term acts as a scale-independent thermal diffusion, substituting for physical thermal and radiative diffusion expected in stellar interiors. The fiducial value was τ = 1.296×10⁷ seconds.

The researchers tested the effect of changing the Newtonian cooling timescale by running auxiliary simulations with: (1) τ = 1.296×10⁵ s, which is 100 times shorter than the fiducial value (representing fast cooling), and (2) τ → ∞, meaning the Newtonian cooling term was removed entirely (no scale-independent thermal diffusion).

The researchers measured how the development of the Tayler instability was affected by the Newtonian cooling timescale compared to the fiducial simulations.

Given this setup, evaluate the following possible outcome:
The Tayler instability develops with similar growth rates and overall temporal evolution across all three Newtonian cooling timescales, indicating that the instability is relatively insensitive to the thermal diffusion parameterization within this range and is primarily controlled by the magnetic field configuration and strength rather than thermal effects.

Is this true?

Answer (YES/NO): NO